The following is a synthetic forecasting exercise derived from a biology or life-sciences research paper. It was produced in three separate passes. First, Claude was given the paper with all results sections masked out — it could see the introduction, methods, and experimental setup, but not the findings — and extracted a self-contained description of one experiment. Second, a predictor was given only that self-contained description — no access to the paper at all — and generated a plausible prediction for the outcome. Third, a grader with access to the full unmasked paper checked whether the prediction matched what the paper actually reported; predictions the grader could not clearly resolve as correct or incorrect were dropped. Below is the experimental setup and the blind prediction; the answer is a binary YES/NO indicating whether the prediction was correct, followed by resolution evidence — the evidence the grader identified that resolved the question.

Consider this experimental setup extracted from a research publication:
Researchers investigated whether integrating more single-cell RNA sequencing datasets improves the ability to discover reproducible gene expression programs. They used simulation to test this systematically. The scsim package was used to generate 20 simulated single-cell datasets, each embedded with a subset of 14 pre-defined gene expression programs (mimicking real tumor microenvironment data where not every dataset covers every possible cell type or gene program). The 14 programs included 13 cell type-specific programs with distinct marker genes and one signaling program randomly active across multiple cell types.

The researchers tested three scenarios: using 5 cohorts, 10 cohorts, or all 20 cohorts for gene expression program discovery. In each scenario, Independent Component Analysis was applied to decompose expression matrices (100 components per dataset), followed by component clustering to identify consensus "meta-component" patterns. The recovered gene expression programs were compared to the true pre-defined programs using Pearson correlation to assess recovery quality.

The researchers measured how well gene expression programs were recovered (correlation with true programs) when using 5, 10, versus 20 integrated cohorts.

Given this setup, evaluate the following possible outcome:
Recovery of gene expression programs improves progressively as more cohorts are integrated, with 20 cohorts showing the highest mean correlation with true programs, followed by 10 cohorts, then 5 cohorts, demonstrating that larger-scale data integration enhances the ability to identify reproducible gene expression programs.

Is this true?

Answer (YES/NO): YES